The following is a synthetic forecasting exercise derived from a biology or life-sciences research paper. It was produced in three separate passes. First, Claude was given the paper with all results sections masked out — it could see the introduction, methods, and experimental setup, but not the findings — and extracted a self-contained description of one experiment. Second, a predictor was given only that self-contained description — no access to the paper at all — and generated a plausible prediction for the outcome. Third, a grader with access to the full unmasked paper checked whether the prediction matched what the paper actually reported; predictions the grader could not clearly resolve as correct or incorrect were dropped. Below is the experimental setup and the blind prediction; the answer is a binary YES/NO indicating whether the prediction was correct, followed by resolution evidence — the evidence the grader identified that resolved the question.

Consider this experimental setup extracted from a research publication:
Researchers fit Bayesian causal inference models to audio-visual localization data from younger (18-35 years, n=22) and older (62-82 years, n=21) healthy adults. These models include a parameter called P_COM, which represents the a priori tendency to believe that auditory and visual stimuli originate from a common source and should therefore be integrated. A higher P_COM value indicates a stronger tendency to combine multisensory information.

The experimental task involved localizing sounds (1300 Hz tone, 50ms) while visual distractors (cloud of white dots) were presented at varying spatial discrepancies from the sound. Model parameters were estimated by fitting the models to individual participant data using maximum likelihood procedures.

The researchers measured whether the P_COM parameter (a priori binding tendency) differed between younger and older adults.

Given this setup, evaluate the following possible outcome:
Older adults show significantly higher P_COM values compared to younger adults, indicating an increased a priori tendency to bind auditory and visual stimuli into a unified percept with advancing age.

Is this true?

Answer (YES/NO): NO